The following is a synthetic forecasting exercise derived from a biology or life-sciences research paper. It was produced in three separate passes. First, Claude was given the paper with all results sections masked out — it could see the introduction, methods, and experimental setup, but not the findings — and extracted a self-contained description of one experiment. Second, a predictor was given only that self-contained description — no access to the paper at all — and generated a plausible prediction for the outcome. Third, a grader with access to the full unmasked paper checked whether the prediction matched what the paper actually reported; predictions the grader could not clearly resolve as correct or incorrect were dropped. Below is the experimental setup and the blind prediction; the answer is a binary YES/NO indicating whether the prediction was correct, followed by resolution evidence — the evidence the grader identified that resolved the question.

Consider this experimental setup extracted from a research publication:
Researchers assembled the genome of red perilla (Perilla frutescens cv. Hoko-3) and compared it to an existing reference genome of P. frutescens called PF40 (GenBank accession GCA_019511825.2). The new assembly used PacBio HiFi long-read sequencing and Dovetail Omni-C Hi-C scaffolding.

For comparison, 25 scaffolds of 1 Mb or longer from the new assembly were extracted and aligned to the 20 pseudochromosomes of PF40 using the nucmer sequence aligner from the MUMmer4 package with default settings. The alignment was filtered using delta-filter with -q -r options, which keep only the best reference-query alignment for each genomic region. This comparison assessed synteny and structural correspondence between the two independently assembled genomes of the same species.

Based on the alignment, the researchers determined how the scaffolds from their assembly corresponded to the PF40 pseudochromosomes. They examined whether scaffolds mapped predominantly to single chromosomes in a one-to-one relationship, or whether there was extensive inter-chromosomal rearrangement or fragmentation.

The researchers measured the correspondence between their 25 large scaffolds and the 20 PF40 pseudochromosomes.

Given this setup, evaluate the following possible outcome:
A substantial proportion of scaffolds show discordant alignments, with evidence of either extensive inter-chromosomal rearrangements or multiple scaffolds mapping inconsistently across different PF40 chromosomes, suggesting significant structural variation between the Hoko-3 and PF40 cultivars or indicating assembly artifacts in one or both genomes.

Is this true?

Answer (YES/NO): NO